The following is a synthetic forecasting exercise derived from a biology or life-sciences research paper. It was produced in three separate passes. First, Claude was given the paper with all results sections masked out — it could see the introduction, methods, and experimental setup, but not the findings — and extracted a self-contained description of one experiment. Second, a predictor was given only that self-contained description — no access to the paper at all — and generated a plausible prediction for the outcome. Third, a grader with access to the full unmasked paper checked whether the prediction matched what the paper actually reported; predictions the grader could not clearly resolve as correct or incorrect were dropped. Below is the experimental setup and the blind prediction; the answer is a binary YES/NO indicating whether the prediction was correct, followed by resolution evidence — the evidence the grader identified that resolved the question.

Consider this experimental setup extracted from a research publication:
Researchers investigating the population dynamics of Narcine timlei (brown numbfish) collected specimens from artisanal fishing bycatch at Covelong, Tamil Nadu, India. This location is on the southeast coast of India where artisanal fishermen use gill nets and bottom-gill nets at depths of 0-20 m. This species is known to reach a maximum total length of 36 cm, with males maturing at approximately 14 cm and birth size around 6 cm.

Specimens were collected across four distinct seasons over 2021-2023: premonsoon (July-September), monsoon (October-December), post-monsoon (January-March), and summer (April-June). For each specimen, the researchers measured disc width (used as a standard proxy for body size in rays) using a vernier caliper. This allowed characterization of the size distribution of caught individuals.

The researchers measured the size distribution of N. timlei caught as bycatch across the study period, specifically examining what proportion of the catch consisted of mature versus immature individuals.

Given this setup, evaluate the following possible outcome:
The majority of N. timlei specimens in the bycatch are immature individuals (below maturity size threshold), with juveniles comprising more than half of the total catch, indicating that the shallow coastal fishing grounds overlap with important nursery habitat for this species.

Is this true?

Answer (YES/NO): NO